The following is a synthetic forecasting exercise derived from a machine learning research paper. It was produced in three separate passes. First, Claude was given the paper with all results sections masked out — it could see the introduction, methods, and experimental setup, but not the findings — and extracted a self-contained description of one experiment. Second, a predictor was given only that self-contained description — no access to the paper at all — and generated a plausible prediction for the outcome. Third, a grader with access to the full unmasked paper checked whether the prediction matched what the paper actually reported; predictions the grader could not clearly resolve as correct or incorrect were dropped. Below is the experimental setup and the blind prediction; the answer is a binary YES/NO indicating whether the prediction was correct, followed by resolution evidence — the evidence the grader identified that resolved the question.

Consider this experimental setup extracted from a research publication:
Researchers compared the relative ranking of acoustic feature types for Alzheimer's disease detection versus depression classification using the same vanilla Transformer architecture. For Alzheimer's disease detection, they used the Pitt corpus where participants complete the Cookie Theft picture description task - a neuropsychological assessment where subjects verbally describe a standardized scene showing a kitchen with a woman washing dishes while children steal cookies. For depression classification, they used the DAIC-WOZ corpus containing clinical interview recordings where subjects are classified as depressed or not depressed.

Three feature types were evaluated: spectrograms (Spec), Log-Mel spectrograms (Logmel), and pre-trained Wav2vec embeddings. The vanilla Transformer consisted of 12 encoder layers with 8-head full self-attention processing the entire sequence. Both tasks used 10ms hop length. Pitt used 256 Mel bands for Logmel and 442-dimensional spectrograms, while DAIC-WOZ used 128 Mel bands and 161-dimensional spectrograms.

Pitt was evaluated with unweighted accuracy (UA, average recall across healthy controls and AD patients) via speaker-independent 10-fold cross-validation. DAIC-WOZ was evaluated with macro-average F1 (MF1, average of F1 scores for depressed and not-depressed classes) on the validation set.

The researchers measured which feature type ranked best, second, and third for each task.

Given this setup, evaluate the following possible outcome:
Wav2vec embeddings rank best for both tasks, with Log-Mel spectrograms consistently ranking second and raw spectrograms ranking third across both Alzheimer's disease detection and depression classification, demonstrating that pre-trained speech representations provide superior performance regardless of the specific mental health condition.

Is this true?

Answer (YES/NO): NO